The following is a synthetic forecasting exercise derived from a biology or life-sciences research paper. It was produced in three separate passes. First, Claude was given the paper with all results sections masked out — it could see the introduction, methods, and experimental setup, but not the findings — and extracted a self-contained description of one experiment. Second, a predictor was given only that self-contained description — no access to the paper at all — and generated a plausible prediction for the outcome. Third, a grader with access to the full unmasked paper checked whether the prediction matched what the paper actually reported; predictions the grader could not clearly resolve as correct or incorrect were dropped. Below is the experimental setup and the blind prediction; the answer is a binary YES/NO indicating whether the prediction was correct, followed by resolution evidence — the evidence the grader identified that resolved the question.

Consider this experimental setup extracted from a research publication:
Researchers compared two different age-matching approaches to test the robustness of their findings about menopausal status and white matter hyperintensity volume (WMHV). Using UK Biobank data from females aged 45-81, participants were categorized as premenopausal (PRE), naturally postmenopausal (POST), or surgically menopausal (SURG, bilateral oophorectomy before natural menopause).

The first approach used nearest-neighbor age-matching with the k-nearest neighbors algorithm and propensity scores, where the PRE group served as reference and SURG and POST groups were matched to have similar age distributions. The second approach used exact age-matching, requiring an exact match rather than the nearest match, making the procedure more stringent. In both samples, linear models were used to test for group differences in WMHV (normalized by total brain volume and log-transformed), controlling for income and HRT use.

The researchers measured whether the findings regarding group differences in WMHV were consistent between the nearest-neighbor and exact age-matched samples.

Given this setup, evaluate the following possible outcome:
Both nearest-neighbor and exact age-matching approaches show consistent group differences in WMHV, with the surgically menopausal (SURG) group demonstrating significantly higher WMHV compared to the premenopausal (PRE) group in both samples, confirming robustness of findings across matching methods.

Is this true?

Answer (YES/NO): NO